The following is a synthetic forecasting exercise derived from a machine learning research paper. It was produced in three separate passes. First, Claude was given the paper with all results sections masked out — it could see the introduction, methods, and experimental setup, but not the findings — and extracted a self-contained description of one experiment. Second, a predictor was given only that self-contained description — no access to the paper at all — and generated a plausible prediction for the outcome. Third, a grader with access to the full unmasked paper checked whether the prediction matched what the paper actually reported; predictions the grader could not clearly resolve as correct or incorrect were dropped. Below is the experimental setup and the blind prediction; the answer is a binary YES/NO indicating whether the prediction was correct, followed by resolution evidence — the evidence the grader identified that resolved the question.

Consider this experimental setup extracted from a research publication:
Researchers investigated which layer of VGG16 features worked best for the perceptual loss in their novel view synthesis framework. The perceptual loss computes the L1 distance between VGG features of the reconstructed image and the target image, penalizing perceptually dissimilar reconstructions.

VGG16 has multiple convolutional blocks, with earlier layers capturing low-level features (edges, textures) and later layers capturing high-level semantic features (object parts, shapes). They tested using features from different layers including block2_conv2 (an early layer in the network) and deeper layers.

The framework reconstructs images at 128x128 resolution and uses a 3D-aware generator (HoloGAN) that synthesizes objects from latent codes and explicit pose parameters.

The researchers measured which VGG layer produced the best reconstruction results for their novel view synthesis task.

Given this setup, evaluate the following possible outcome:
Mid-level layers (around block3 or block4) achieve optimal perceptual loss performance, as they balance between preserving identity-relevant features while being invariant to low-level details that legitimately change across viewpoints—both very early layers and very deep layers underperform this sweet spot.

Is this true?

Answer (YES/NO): NO